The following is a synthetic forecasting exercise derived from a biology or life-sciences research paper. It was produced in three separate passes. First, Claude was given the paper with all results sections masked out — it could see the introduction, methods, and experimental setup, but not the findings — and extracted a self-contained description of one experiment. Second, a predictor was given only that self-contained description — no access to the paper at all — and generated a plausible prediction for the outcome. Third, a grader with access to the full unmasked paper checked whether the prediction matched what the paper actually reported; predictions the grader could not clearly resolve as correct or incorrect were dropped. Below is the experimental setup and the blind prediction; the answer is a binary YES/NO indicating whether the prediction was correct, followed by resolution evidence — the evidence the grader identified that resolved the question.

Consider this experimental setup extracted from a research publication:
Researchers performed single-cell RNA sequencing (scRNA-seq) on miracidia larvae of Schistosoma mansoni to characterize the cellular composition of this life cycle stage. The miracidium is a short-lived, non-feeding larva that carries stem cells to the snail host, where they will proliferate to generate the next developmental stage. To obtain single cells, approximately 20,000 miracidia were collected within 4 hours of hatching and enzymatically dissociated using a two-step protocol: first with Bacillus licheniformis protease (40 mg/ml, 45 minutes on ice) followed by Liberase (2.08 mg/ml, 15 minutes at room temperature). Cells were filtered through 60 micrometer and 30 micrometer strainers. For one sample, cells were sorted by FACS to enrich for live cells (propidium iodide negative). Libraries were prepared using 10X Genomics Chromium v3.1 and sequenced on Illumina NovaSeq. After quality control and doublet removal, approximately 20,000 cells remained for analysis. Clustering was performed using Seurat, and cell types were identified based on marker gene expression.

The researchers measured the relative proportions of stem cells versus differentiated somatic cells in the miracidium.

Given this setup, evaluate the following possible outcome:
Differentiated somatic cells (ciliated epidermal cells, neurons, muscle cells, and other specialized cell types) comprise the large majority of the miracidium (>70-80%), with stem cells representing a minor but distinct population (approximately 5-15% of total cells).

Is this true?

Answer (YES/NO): YES